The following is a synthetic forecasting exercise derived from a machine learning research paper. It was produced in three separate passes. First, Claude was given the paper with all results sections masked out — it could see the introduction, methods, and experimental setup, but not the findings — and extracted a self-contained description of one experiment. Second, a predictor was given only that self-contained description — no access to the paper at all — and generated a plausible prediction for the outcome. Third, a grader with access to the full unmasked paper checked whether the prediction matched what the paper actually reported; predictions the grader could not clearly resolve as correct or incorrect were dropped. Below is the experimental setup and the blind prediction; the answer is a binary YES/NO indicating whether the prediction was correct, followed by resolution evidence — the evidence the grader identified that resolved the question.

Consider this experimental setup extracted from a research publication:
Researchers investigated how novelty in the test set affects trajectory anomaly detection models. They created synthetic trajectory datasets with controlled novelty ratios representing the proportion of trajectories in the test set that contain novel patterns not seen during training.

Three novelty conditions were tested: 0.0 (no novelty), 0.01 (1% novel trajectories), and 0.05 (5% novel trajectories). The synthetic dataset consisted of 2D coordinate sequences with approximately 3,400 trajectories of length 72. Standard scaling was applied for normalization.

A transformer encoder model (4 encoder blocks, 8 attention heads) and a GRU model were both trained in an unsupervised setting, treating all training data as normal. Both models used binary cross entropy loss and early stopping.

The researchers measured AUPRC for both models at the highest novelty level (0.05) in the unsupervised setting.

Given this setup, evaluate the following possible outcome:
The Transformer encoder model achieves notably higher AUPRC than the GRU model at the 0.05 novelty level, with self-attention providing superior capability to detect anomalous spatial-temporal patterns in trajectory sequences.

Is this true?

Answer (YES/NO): NO